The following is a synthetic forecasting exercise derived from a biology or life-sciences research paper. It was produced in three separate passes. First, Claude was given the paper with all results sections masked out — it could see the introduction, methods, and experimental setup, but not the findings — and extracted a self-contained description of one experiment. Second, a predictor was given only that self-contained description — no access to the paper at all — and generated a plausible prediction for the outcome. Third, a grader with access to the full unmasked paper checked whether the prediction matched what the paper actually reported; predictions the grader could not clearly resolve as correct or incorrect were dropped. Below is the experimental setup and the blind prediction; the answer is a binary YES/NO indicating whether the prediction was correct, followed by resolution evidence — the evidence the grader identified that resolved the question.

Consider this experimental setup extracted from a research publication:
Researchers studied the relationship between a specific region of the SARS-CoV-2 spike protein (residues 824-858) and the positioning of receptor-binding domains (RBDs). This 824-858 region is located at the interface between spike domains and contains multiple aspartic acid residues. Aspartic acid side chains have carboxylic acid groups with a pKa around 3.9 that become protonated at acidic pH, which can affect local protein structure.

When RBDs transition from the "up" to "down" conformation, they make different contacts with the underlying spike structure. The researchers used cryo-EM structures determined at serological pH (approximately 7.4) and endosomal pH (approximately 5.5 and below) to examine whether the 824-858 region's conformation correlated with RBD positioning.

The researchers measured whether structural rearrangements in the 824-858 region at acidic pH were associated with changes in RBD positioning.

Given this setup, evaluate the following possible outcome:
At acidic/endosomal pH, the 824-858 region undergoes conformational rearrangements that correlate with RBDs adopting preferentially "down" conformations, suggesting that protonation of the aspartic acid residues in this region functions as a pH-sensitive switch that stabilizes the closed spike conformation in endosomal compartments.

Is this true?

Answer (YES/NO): YES